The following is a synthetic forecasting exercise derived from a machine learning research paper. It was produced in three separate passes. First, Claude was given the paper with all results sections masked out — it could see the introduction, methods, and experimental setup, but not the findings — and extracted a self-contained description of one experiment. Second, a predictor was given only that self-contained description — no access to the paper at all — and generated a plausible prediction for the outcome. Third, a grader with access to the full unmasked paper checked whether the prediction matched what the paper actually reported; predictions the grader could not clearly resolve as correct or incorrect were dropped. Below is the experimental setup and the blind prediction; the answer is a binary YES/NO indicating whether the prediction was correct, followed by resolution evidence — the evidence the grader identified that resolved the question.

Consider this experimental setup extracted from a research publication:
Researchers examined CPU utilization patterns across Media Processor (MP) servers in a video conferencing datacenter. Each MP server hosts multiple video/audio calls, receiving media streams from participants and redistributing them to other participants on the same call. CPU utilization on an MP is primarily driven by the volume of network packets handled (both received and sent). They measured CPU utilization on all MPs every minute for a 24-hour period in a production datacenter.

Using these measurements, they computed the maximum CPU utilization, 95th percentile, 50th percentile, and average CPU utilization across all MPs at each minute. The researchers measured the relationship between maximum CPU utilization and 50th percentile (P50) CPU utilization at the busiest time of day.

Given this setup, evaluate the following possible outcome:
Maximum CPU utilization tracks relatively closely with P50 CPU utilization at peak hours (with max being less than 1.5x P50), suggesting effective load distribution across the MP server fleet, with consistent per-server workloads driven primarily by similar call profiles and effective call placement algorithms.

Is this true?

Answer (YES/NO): NO